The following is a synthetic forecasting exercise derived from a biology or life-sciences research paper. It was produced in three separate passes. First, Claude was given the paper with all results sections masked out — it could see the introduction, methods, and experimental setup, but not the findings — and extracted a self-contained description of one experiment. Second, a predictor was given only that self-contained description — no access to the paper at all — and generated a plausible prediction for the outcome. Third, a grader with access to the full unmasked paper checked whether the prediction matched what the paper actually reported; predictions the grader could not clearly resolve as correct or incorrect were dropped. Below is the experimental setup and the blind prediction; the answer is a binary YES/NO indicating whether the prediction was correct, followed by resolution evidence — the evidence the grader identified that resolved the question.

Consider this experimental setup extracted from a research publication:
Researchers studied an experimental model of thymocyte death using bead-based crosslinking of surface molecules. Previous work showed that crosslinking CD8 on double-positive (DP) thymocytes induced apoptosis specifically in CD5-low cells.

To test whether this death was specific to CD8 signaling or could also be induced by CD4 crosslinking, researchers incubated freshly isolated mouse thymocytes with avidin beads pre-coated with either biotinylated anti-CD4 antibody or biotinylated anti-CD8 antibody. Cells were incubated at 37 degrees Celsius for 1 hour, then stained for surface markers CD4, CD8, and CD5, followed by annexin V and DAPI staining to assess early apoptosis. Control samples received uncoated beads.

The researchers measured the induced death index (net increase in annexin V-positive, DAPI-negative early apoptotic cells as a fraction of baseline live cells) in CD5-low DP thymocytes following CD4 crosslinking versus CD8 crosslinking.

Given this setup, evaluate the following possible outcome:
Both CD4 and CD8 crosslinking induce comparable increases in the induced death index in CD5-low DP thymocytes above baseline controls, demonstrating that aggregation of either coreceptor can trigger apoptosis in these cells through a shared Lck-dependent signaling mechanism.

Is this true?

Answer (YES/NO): NO